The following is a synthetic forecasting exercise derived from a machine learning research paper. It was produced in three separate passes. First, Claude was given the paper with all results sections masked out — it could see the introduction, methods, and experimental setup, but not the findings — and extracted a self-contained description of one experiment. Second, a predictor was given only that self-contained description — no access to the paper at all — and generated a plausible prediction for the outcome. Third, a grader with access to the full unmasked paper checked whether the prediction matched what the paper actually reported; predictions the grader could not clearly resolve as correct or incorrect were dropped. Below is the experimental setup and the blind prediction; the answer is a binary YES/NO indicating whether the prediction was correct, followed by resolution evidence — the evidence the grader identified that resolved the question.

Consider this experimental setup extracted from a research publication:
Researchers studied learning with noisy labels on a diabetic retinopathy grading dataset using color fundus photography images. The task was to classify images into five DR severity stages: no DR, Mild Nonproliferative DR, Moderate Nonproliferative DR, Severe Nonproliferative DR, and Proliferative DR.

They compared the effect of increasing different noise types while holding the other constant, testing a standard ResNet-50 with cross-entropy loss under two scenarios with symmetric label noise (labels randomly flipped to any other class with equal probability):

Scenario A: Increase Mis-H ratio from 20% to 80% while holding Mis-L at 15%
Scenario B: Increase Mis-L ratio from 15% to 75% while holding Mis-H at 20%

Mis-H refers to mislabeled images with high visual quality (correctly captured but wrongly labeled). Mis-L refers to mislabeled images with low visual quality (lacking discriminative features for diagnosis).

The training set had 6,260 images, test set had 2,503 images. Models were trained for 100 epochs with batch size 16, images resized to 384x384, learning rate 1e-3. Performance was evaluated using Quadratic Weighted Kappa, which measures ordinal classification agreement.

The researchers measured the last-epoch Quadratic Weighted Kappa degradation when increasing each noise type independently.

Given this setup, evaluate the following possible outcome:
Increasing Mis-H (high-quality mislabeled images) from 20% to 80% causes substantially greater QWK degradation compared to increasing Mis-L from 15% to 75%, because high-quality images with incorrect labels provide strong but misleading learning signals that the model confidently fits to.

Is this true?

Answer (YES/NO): YES